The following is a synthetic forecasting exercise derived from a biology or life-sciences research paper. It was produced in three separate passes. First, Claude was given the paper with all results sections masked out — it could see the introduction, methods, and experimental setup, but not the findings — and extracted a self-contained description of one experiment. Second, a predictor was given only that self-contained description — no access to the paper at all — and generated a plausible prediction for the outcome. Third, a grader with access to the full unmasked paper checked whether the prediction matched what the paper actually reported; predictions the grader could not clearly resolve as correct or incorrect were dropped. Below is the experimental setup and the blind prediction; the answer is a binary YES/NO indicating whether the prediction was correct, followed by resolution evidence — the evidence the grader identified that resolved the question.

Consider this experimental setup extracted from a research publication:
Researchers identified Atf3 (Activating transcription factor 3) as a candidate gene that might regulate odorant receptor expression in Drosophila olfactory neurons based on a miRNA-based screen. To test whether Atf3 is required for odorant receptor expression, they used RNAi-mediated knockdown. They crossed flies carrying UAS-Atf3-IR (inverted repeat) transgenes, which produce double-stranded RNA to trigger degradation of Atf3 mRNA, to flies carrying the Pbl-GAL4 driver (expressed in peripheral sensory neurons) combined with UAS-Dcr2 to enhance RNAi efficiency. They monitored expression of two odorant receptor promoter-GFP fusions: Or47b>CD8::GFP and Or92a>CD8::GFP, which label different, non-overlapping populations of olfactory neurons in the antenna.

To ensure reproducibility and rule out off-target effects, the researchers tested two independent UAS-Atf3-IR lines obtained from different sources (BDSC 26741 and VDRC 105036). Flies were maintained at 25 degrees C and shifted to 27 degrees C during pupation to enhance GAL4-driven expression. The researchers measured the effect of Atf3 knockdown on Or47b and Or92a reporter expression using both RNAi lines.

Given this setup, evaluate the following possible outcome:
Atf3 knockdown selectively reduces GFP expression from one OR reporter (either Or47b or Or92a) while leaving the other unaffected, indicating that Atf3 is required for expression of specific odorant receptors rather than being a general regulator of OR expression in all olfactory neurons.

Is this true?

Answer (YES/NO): YES